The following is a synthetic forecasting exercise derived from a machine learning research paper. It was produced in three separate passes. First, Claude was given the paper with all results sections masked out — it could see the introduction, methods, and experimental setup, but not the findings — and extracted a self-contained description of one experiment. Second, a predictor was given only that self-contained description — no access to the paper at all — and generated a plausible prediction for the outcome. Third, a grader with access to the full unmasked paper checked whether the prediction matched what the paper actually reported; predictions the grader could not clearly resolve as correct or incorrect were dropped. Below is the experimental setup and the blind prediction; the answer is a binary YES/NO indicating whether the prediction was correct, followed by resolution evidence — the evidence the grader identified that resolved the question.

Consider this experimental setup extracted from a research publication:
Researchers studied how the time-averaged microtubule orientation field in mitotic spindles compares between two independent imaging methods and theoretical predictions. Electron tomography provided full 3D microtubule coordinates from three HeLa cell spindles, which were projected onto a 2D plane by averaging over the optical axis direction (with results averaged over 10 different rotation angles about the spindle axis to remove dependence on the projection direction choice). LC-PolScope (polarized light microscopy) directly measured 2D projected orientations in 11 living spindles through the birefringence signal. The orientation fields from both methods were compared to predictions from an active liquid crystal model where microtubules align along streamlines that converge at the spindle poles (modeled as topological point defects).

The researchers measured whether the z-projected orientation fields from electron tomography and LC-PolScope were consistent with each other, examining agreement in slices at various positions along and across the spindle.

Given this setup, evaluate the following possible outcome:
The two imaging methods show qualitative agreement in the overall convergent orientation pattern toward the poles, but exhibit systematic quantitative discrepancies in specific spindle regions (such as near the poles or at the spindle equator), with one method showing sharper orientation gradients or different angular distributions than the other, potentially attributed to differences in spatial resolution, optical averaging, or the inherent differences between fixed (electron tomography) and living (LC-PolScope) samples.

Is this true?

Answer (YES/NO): NO